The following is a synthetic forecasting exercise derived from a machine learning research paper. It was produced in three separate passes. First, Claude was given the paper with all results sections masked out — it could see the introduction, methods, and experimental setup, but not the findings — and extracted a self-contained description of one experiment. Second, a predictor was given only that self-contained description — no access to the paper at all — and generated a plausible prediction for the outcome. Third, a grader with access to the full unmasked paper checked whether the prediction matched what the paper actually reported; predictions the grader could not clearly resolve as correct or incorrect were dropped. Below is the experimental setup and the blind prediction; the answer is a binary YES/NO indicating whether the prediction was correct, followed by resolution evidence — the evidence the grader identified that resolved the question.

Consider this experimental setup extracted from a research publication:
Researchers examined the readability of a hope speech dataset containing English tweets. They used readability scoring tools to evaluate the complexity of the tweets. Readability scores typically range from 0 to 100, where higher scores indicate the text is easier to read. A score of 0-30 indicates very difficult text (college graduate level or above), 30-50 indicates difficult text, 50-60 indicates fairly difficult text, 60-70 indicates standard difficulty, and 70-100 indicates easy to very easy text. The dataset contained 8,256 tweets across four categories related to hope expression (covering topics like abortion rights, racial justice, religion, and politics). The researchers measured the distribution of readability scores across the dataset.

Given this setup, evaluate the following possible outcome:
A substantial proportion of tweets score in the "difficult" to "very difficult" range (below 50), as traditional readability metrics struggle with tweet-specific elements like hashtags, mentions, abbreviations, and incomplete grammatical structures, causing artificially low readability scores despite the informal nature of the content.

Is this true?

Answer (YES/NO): NO